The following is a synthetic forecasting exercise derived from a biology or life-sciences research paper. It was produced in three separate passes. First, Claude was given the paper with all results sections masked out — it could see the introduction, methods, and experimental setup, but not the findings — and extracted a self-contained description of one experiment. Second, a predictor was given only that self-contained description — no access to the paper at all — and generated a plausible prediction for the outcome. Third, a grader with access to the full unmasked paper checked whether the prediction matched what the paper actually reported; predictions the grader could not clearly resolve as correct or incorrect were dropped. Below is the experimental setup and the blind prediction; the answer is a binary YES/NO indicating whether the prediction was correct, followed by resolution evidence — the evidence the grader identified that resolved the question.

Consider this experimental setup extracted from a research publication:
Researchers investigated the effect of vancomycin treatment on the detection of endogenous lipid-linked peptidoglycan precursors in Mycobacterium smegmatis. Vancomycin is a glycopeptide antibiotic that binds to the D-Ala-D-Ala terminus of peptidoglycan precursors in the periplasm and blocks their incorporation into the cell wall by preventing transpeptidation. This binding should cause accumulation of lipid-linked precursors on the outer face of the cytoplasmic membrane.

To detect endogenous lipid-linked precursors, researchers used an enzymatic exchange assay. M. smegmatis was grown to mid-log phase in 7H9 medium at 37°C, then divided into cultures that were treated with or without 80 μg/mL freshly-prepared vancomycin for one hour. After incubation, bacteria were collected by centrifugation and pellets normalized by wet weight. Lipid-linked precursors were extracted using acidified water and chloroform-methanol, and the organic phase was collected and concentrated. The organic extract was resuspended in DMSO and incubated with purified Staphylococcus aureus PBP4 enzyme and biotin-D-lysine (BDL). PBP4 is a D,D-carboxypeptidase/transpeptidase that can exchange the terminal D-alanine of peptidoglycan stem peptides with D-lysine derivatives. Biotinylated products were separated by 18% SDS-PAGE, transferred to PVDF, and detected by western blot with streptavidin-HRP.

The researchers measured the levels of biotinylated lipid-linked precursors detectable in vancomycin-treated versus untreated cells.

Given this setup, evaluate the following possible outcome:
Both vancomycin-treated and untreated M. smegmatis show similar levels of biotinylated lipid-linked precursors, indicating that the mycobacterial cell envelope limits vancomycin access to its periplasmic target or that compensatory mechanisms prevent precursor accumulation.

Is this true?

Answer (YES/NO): NO